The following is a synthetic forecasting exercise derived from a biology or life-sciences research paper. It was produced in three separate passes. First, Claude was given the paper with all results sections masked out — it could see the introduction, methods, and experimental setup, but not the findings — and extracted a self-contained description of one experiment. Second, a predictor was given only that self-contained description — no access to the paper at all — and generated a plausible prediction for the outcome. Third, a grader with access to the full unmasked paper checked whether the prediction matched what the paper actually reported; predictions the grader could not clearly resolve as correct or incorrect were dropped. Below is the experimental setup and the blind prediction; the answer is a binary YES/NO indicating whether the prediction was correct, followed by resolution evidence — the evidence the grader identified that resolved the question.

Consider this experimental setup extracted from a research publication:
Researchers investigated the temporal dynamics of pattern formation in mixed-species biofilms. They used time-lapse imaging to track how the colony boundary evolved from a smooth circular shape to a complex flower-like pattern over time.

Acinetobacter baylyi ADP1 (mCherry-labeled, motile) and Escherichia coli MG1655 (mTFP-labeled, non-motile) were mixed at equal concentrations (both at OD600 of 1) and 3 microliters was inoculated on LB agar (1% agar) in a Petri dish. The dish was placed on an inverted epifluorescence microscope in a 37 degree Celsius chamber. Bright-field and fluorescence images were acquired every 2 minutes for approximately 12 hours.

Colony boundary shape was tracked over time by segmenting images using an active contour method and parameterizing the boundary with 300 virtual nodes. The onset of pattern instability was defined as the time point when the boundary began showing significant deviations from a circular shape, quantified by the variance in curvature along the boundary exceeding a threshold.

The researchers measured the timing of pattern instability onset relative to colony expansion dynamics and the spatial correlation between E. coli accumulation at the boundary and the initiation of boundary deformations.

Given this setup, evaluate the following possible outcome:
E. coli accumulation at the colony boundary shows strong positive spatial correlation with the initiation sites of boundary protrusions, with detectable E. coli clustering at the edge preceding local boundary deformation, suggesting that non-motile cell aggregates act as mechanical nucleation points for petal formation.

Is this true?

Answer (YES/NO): NO